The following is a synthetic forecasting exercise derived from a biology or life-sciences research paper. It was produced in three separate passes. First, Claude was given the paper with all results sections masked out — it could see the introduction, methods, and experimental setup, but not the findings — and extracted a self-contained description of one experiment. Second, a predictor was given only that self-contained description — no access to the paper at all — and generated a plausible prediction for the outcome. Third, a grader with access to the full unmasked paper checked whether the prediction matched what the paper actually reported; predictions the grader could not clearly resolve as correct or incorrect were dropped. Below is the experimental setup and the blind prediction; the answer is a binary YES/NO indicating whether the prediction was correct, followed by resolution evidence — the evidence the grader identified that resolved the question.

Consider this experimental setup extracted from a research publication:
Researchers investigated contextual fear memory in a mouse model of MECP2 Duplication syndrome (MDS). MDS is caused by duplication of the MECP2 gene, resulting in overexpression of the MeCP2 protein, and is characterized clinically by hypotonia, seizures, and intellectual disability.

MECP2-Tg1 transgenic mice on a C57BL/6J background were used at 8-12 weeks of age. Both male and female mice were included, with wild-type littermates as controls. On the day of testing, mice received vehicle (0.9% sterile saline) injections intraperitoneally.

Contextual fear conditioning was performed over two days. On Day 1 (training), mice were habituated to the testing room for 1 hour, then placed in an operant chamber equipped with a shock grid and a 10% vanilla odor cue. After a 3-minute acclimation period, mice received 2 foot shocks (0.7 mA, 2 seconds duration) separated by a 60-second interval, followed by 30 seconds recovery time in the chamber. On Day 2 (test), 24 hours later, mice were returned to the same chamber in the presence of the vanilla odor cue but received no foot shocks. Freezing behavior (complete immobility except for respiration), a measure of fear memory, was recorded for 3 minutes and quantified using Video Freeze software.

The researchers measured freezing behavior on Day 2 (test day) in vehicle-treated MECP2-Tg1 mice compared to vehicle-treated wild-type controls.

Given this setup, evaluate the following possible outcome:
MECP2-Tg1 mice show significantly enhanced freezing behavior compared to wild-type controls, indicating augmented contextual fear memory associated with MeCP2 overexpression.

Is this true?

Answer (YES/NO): YES